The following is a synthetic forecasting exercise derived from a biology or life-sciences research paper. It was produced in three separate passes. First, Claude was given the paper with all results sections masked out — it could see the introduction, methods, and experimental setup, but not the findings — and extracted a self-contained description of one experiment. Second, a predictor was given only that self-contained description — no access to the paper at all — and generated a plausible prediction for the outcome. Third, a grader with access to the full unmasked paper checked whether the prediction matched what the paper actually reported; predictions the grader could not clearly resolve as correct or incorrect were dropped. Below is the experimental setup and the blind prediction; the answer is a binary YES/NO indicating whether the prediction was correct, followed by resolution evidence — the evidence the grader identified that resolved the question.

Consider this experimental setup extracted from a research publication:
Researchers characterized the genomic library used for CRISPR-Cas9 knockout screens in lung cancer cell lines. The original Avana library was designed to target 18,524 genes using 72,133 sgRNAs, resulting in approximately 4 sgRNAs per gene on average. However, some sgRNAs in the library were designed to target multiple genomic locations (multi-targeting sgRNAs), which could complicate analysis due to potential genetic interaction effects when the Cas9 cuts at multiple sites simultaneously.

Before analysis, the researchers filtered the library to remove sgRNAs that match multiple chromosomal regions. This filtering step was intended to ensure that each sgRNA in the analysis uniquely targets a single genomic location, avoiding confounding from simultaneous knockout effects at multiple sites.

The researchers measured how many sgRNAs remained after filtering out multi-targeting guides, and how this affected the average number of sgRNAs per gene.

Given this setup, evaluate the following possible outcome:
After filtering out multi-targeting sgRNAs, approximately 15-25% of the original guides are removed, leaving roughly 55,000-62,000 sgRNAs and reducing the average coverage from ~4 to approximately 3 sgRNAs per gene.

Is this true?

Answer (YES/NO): NO